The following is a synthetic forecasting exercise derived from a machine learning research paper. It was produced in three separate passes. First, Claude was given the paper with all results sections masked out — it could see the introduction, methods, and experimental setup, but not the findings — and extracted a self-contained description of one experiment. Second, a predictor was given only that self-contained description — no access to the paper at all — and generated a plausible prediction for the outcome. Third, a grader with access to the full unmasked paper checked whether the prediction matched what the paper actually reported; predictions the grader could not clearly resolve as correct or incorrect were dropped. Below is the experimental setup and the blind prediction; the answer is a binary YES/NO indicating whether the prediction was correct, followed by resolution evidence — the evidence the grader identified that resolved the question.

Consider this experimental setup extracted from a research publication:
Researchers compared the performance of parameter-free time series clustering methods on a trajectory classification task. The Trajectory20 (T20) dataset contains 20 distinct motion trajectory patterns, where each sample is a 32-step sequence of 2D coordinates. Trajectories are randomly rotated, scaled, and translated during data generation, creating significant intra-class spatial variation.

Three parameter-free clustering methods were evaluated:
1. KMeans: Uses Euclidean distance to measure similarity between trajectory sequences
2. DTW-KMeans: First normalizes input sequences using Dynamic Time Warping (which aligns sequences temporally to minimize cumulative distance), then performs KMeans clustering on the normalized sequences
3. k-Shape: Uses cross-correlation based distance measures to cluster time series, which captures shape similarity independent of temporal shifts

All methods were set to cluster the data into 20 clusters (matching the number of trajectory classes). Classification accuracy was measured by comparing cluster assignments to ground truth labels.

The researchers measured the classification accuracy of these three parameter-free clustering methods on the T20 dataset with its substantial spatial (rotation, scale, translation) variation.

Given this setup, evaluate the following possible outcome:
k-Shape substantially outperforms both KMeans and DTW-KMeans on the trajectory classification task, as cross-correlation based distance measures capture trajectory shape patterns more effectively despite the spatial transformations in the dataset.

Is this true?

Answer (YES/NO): NO